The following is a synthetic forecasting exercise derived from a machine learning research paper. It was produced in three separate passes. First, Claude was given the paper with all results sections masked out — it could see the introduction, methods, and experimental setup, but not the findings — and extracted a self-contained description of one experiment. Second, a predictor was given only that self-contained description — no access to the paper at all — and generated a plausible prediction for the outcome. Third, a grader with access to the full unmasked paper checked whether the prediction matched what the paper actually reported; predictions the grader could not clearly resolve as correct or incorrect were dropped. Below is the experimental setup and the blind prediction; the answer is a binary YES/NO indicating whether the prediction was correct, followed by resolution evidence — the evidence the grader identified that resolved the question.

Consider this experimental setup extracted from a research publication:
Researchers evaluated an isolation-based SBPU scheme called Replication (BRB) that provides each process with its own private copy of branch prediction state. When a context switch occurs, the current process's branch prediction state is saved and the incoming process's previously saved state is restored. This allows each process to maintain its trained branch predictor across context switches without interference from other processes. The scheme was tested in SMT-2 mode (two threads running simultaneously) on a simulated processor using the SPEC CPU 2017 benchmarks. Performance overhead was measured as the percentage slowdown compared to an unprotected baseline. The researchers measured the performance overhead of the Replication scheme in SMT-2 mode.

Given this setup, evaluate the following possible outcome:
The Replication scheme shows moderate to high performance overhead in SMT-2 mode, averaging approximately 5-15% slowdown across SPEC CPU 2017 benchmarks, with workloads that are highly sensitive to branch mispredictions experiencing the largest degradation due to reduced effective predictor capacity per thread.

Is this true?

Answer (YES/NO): NO